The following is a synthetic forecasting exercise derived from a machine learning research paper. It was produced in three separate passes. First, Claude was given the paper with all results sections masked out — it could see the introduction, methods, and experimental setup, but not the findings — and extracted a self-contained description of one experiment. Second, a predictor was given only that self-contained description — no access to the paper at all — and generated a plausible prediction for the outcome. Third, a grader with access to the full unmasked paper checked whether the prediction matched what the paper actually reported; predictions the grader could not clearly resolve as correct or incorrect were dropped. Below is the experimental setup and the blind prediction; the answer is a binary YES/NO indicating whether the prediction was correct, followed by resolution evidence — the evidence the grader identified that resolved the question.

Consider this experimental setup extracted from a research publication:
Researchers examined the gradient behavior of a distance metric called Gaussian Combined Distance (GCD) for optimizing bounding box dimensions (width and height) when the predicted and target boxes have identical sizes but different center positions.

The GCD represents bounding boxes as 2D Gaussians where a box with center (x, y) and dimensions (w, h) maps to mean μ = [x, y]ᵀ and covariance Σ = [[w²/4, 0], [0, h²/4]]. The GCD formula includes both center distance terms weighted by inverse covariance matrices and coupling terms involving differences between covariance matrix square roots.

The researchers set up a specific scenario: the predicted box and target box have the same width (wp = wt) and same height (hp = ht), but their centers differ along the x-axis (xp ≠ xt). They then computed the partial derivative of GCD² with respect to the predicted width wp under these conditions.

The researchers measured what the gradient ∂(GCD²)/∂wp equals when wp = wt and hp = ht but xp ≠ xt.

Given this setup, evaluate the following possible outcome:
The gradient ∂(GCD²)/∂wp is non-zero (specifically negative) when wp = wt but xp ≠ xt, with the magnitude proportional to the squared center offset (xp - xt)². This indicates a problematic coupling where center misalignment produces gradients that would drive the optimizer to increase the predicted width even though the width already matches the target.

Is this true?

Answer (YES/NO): NO